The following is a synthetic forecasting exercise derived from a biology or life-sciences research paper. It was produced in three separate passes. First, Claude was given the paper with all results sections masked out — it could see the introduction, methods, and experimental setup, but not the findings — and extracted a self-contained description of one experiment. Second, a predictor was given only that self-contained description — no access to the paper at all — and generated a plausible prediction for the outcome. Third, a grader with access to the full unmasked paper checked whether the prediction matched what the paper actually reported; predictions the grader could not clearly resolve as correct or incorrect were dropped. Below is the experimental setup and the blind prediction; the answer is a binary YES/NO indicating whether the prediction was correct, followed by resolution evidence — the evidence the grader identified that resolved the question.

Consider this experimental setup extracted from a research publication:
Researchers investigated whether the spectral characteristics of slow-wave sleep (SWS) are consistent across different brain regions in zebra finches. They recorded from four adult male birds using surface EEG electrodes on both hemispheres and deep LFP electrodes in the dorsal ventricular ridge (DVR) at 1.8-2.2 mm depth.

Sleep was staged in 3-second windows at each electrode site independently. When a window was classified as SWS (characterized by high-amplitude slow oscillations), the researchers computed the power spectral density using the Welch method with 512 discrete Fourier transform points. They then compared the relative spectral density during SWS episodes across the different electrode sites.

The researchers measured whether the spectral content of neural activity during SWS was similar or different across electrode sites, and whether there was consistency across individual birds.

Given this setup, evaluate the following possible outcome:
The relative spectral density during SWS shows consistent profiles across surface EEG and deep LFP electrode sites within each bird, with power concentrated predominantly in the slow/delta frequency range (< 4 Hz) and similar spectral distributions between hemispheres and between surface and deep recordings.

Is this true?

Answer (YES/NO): NO